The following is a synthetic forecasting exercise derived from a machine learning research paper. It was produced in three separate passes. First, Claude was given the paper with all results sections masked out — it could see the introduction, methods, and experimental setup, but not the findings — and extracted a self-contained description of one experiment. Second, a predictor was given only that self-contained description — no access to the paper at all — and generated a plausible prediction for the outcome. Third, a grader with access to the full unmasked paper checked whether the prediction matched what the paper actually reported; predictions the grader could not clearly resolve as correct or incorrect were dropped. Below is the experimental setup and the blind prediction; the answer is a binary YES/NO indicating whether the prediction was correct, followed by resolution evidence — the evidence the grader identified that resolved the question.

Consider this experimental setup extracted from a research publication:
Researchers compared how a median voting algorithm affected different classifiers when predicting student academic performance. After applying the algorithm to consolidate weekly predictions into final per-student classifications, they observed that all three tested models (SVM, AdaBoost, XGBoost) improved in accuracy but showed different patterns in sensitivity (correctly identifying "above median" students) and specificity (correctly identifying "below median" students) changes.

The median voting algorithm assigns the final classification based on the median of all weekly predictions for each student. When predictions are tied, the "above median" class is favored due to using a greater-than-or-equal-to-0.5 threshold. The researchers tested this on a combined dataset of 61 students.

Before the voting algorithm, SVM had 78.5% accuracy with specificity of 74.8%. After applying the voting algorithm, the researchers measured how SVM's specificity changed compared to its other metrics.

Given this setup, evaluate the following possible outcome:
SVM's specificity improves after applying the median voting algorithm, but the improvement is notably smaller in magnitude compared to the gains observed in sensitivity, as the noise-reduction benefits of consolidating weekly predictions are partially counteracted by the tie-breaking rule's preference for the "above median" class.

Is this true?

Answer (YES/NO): NO